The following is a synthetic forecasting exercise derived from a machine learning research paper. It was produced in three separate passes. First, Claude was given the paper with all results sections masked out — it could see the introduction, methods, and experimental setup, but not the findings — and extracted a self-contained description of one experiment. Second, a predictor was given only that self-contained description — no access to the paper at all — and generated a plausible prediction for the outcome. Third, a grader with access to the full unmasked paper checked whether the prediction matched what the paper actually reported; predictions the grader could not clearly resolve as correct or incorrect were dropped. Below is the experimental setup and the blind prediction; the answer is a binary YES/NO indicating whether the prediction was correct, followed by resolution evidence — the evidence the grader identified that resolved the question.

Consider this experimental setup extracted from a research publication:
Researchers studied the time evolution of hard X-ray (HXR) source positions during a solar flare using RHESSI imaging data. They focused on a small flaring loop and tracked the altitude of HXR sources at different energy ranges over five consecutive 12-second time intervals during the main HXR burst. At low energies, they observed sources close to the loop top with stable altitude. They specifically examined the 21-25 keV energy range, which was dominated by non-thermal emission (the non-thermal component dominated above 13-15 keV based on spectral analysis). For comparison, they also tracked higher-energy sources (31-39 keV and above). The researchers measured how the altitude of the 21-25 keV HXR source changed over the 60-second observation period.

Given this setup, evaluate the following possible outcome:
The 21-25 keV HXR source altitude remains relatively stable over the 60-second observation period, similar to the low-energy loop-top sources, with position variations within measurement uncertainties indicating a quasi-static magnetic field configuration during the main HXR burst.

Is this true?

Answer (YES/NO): NO